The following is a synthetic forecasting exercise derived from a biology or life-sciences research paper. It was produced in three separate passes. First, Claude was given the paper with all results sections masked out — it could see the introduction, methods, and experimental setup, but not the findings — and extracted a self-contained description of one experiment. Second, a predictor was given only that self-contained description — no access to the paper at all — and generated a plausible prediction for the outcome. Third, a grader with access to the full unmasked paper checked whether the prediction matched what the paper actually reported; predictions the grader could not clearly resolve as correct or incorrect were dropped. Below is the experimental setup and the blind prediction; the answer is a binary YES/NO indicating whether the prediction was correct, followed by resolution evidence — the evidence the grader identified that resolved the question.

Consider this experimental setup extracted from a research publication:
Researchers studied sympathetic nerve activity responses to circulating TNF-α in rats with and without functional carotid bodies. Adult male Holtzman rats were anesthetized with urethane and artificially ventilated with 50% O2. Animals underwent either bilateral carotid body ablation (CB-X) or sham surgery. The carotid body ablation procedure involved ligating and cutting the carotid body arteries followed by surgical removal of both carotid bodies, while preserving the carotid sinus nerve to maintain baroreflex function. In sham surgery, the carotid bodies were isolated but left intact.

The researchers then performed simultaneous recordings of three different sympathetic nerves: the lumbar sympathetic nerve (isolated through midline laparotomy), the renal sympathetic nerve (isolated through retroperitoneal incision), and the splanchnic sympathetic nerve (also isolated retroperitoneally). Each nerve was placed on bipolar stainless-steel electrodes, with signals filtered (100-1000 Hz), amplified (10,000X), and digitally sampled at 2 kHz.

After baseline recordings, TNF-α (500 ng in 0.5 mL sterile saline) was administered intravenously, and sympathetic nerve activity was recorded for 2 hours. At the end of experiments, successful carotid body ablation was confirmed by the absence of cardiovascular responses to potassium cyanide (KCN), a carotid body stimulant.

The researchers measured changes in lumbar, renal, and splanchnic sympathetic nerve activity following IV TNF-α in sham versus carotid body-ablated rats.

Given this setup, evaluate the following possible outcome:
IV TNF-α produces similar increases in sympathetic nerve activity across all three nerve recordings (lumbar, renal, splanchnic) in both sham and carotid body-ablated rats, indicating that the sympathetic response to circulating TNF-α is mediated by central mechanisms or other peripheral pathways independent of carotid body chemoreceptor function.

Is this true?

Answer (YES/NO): NO